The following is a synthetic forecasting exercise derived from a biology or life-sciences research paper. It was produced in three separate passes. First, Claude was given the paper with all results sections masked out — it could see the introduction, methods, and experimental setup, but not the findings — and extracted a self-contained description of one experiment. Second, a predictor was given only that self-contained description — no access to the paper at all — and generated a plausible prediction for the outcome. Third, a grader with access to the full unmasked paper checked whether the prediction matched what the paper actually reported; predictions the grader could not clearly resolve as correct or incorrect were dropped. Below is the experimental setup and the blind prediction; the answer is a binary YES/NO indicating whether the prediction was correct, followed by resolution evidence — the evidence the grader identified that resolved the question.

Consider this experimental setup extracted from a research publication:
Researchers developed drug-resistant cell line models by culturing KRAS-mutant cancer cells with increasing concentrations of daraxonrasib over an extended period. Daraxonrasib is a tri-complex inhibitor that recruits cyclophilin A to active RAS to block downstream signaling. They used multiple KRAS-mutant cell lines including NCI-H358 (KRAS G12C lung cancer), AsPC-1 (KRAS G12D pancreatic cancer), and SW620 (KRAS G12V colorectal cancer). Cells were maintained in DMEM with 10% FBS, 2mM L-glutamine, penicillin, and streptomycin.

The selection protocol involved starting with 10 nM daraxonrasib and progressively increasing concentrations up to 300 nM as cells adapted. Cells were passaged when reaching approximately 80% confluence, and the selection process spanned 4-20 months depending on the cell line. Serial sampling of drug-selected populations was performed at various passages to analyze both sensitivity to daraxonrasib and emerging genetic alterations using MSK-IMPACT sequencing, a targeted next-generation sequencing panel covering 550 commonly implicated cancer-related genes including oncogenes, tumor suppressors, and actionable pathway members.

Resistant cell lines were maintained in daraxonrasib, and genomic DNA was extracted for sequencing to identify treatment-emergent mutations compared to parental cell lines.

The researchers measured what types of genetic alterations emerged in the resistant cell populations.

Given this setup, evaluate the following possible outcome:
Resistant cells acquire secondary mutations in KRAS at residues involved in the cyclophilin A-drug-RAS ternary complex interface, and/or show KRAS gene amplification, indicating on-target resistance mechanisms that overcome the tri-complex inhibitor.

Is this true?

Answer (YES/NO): YES